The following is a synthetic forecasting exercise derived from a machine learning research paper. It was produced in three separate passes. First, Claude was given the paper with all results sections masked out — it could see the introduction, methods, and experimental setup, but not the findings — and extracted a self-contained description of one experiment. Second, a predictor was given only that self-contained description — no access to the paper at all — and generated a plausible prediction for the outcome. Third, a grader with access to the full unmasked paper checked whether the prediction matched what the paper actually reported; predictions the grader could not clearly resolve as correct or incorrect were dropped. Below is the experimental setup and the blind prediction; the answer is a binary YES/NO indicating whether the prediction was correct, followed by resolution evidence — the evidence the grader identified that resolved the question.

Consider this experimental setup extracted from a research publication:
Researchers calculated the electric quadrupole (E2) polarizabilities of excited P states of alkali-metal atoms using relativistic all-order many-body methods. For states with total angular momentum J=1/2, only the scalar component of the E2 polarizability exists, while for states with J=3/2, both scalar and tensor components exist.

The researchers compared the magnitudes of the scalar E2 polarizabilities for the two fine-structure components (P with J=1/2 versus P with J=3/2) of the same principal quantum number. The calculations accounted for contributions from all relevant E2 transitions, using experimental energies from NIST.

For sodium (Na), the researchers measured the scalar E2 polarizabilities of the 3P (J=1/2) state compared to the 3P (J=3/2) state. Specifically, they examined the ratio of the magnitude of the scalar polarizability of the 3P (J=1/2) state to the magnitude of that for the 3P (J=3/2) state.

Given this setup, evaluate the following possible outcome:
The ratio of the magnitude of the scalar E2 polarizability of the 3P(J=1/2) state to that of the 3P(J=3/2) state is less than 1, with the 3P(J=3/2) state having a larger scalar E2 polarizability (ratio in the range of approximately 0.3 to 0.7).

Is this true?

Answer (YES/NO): NO